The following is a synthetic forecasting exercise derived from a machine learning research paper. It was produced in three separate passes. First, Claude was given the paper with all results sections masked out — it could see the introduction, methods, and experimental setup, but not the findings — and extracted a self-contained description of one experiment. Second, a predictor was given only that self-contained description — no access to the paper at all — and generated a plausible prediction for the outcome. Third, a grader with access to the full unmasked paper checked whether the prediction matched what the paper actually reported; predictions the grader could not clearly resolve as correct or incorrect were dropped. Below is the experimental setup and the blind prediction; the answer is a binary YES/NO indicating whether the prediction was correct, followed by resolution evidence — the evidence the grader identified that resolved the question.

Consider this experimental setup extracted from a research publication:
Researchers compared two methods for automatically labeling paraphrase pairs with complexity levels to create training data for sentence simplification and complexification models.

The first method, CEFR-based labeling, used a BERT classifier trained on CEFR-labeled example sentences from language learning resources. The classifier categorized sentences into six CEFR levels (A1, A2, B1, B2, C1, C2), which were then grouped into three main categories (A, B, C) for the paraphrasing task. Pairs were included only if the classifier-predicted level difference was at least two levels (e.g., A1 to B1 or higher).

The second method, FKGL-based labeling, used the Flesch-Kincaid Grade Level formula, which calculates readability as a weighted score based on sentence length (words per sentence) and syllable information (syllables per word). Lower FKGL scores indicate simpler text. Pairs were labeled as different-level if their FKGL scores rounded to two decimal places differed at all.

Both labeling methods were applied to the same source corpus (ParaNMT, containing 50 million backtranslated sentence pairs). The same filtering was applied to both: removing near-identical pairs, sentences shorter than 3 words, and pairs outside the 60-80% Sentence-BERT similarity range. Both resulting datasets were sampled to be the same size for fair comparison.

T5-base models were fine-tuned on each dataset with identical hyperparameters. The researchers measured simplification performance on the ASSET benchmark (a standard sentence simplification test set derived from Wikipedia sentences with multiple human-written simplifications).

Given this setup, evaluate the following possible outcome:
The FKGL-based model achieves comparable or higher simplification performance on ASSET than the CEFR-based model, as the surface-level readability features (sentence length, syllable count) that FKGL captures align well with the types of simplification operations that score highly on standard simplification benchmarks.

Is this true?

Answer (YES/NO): NO